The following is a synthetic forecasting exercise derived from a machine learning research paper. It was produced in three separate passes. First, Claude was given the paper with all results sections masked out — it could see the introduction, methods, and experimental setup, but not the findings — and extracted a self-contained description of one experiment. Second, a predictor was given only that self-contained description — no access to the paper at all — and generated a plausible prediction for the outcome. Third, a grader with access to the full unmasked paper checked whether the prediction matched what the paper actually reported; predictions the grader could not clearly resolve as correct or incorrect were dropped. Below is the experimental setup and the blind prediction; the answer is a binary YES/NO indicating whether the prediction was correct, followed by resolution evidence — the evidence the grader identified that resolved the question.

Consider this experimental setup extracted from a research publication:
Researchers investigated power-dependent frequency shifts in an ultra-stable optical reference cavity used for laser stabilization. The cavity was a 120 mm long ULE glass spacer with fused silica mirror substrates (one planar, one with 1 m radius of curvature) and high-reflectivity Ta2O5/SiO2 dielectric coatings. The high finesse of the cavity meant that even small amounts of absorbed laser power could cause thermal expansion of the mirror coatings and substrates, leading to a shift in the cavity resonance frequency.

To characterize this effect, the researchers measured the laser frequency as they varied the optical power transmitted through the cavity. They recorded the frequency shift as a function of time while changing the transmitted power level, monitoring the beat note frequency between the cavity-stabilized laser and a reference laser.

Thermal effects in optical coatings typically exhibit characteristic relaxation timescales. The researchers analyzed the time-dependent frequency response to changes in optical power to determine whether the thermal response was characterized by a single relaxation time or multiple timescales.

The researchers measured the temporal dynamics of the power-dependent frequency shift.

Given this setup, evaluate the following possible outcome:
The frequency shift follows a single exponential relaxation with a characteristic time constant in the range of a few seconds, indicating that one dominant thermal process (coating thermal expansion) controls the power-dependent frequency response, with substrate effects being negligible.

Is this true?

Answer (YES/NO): NO